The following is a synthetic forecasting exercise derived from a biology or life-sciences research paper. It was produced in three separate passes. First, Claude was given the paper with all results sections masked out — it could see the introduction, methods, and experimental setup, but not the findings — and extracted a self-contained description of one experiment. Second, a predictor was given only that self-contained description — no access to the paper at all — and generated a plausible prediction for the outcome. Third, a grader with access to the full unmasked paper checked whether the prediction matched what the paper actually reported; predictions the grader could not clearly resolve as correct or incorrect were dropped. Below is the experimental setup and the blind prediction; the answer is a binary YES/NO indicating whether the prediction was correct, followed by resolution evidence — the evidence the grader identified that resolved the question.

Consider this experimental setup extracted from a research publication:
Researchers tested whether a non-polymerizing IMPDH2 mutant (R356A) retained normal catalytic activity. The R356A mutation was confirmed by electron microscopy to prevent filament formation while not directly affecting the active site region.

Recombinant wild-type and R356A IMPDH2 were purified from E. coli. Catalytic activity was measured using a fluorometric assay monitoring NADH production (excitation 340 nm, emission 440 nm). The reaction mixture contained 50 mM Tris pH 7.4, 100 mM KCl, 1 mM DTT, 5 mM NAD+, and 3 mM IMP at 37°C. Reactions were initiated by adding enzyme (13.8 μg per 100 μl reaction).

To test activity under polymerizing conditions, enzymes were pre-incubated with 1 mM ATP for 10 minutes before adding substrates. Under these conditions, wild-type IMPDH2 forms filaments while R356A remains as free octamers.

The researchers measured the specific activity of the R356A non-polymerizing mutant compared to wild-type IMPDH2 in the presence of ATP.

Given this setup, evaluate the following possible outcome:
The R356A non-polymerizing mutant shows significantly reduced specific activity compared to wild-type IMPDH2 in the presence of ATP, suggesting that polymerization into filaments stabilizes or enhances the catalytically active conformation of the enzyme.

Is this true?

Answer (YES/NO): NO